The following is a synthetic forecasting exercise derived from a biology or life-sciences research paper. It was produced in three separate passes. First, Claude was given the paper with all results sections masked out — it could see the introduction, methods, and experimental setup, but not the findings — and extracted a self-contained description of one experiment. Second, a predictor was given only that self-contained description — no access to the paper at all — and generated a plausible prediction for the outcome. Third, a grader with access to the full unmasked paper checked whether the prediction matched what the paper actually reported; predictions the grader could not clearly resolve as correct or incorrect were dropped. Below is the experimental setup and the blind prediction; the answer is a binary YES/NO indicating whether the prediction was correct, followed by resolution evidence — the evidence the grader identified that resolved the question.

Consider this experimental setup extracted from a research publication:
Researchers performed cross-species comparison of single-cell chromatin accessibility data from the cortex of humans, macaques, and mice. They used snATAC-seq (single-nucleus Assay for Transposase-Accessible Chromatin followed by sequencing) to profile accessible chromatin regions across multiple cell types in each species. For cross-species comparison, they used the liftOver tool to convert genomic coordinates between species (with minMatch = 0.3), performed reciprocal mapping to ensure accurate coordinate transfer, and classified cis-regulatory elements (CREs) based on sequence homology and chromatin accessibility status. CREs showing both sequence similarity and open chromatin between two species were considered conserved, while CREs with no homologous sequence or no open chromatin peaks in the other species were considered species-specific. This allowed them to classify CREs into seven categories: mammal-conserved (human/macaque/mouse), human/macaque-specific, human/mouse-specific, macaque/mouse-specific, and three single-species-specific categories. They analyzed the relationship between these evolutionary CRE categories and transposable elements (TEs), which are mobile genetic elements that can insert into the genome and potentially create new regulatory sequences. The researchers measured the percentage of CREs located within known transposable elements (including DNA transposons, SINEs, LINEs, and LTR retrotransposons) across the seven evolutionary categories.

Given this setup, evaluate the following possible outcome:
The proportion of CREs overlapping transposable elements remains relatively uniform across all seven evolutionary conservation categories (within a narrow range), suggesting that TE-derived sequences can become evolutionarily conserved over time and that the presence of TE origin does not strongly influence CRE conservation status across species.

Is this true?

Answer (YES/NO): NO